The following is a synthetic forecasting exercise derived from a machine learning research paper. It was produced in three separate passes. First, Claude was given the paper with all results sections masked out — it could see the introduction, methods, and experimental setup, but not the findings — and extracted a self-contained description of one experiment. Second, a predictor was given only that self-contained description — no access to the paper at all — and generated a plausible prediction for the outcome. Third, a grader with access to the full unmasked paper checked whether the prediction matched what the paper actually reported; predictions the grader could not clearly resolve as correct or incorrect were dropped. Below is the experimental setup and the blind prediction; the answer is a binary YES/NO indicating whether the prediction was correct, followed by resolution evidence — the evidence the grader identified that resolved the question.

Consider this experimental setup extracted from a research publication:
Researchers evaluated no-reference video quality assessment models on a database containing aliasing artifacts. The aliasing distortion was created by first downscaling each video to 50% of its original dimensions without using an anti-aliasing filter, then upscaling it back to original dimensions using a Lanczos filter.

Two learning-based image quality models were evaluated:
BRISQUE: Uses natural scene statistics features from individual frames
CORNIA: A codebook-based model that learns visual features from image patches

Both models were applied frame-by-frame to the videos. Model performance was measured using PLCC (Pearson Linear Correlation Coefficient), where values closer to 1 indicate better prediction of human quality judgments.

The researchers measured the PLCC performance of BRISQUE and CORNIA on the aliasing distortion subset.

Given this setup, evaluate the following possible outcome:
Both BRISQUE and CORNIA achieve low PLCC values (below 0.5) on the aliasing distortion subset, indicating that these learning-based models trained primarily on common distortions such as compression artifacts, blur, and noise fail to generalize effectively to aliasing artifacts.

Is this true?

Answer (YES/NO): NO